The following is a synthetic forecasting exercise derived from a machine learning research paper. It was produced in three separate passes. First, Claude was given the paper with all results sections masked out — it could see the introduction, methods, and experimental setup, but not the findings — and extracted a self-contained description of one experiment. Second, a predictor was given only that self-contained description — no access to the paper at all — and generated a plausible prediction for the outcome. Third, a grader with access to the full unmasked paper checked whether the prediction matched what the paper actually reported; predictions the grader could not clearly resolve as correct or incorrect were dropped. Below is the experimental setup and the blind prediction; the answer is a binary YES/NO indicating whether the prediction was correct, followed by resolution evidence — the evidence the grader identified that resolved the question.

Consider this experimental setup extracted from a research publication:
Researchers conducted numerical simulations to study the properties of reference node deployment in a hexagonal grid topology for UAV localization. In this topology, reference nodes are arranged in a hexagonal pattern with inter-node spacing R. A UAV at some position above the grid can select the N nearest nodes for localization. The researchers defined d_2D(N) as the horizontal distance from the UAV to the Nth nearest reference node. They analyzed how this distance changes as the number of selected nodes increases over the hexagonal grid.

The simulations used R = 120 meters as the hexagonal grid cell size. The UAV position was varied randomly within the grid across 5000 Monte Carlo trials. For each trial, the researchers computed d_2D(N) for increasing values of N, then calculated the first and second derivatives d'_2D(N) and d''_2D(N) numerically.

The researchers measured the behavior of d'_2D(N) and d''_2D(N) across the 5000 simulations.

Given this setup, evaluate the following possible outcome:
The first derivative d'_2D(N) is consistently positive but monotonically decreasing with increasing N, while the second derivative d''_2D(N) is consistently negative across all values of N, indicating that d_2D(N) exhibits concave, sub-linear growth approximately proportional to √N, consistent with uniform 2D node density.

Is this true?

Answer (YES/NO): NO